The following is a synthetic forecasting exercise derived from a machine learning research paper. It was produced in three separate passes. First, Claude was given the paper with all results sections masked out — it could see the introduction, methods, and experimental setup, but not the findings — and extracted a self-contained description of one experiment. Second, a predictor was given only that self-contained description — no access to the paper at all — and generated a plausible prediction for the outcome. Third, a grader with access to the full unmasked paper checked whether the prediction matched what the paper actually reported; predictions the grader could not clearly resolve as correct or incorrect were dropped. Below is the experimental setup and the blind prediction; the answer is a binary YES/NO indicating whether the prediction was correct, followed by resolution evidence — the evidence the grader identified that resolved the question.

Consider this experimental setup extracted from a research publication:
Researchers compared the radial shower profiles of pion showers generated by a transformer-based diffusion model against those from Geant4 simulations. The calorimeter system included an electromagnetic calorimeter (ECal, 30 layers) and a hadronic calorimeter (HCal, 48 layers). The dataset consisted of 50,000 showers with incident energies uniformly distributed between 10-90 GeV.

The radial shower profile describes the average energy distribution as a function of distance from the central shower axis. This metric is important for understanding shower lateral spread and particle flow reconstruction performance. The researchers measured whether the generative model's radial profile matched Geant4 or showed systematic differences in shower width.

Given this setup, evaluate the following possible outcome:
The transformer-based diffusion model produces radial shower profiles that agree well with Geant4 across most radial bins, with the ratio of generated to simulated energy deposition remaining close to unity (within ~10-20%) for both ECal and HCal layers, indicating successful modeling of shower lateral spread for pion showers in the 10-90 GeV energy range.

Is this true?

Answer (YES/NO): NO